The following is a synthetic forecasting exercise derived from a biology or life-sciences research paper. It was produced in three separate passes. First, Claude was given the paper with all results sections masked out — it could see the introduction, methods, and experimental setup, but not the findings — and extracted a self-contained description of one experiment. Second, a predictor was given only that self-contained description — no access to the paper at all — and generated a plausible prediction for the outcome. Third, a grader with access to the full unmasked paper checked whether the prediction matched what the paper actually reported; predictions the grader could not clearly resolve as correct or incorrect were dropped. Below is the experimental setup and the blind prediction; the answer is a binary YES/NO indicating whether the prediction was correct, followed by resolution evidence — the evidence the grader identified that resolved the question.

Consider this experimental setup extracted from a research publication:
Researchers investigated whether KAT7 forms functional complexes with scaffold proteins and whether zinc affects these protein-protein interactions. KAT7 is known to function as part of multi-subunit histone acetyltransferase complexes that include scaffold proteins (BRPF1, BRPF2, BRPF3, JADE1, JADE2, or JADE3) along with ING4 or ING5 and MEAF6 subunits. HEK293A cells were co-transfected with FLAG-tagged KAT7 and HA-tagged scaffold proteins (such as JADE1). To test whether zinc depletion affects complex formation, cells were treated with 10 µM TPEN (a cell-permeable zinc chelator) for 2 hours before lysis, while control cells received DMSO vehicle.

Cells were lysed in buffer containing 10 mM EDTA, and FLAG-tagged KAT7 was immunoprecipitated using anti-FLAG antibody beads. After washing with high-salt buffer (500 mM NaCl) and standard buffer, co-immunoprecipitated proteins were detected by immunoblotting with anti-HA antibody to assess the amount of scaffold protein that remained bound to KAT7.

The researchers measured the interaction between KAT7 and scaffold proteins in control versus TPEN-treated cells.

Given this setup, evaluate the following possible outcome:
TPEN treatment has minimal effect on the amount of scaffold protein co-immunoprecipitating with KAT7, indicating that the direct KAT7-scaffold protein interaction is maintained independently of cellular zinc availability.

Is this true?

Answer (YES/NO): YES